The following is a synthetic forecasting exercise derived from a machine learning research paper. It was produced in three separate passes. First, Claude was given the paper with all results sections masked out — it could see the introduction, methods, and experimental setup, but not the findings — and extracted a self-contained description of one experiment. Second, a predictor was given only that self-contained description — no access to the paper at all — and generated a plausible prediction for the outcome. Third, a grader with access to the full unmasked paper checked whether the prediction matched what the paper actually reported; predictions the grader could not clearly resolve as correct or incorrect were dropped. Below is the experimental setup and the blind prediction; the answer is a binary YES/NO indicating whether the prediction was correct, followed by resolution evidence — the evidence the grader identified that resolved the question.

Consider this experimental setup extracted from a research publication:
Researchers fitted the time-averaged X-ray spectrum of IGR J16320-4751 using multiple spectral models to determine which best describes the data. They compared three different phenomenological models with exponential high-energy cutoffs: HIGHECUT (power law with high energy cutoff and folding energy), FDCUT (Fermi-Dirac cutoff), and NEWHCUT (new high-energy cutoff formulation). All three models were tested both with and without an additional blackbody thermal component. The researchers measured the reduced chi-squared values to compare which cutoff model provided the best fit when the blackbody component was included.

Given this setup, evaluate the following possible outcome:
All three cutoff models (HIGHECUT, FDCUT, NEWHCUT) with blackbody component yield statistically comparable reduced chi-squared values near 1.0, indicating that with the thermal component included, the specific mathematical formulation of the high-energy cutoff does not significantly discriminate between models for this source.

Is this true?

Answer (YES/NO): NO